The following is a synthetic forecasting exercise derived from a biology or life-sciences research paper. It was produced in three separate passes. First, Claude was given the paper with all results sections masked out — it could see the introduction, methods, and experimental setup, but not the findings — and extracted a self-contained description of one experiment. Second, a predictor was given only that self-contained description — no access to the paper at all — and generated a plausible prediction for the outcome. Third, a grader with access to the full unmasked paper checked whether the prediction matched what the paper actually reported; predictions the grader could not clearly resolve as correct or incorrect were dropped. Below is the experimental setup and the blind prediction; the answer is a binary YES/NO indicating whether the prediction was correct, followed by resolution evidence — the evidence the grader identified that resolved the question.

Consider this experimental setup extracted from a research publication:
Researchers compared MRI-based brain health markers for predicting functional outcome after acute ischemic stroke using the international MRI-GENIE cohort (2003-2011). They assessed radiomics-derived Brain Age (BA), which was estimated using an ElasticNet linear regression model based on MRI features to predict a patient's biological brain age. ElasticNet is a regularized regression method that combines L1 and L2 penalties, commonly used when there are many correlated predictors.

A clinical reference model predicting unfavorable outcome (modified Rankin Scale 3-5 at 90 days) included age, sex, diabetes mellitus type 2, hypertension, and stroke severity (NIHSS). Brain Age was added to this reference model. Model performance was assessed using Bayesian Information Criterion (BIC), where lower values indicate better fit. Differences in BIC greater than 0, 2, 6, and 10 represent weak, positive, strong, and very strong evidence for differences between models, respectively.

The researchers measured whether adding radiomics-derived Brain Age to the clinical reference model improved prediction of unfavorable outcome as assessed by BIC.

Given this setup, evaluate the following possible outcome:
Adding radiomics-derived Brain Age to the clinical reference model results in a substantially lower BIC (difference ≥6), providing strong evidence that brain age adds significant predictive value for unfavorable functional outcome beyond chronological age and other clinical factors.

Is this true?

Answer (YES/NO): YES